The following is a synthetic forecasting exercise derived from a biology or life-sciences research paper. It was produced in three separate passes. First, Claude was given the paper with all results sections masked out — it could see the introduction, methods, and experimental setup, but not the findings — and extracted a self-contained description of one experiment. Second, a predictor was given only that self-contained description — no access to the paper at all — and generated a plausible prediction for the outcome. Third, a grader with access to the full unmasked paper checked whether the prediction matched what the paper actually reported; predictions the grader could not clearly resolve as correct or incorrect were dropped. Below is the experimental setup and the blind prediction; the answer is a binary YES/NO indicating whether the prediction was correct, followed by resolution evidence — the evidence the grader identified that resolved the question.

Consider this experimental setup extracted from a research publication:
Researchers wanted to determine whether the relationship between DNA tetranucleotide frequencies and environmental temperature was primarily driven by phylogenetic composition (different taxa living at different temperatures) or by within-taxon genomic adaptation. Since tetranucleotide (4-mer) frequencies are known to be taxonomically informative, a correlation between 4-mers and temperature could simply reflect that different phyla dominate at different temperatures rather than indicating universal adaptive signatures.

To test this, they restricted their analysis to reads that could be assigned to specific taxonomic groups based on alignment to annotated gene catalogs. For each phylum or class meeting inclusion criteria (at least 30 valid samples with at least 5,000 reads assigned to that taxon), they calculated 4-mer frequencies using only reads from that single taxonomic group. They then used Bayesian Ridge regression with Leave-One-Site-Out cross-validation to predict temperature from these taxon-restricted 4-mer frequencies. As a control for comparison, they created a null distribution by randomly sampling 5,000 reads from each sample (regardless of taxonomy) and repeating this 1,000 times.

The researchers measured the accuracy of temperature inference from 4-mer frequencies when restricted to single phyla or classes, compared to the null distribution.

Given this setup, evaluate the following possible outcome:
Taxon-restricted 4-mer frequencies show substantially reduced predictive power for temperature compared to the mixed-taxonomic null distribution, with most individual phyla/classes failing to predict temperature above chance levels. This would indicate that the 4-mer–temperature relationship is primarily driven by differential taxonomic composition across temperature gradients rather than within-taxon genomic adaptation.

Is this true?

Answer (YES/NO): NO